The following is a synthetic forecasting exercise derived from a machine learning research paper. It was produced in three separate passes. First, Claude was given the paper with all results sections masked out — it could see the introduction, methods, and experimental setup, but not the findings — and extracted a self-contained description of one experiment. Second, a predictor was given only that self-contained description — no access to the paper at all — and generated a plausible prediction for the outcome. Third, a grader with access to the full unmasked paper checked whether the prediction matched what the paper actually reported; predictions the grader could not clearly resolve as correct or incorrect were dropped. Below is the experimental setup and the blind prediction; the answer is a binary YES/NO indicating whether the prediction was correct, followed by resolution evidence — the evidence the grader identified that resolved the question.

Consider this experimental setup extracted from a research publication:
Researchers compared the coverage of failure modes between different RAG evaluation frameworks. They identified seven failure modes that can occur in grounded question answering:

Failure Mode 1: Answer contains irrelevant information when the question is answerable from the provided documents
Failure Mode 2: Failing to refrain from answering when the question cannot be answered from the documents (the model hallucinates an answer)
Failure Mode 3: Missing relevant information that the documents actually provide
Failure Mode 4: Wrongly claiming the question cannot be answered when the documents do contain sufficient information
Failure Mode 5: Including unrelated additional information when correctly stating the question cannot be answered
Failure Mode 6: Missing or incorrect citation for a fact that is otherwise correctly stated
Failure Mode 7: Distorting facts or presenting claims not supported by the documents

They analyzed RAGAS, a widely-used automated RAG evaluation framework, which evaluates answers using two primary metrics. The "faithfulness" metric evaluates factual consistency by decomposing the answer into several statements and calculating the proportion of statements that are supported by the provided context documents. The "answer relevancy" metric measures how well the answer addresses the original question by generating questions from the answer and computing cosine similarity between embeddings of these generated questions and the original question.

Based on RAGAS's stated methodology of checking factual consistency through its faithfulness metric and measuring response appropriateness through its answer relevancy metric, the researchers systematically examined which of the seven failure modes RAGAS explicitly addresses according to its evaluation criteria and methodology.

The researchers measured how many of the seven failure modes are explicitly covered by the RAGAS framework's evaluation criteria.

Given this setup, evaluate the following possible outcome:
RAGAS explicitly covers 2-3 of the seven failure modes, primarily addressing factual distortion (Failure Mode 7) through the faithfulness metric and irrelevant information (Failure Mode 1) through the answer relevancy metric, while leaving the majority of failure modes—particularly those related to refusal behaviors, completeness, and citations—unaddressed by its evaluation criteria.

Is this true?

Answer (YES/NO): YES